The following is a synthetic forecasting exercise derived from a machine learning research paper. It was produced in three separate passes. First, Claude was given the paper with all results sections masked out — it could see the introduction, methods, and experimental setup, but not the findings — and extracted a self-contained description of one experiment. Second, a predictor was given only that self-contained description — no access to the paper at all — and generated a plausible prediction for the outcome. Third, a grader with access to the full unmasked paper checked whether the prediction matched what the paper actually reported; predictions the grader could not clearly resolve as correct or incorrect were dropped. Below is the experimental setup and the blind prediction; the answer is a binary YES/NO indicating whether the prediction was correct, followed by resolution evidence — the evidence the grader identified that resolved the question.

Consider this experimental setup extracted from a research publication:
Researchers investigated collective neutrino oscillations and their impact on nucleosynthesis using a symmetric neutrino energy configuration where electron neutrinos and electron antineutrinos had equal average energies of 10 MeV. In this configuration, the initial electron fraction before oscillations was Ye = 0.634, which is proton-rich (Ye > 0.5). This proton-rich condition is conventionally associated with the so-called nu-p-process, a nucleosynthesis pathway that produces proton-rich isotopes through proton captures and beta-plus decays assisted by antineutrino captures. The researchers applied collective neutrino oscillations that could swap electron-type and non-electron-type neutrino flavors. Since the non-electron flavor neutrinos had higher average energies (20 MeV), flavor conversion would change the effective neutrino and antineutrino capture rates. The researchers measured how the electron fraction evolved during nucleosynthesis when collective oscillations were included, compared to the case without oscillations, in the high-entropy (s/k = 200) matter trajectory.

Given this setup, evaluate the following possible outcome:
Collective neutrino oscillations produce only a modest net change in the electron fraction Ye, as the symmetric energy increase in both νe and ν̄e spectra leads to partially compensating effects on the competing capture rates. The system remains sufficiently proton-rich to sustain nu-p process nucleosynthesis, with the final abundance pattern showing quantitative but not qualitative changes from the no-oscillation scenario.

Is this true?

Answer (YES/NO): NO